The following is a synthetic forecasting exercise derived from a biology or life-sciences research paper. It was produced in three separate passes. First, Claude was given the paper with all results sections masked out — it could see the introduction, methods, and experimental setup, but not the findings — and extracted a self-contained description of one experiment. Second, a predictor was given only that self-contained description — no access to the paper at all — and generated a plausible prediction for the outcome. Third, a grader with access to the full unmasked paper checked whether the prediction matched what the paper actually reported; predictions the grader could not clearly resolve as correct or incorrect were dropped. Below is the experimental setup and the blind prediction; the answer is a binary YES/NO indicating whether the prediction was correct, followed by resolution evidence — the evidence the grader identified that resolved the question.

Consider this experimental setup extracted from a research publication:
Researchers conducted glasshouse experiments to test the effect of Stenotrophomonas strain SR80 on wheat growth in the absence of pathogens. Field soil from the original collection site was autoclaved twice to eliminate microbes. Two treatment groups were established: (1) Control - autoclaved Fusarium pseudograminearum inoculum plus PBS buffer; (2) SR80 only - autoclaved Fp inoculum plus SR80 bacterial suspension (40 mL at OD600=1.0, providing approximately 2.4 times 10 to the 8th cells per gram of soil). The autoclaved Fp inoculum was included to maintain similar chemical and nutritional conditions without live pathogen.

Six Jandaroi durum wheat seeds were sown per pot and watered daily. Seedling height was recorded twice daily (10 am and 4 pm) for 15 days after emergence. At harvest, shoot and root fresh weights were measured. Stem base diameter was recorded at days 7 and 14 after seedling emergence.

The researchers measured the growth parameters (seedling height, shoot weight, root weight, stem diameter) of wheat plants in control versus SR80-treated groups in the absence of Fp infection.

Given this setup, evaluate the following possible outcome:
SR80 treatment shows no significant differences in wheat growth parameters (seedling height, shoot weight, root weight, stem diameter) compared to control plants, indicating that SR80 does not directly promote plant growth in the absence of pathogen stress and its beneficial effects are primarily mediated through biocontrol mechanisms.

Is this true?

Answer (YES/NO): NO